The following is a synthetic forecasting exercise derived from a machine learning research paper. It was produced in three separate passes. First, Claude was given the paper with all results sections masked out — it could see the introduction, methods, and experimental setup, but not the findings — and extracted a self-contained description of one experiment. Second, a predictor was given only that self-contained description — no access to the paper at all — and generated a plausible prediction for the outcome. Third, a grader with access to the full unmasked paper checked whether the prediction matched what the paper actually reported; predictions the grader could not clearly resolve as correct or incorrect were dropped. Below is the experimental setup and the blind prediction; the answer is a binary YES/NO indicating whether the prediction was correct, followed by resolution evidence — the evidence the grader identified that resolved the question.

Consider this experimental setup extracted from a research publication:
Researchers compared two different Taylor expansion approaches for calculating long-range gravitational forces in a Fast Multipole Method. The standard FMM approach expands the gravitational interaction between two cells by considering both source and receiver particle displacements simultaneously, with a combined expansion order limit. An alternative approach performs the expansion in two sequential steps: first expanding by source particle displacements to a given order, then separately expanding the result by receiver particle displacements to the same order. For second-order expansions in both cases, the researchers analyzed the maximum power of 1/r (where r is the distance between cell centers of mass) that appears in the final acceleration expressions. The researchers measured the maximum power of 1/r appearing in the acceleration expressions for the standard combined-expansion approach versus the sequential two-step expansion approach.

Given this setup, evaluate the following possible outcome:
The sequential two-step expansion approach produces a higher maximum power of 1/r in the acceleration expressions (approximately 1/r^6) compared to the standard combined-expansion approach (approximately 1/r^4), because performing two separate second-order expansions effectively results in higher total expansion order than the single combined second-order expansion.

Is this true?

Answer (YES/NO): YES